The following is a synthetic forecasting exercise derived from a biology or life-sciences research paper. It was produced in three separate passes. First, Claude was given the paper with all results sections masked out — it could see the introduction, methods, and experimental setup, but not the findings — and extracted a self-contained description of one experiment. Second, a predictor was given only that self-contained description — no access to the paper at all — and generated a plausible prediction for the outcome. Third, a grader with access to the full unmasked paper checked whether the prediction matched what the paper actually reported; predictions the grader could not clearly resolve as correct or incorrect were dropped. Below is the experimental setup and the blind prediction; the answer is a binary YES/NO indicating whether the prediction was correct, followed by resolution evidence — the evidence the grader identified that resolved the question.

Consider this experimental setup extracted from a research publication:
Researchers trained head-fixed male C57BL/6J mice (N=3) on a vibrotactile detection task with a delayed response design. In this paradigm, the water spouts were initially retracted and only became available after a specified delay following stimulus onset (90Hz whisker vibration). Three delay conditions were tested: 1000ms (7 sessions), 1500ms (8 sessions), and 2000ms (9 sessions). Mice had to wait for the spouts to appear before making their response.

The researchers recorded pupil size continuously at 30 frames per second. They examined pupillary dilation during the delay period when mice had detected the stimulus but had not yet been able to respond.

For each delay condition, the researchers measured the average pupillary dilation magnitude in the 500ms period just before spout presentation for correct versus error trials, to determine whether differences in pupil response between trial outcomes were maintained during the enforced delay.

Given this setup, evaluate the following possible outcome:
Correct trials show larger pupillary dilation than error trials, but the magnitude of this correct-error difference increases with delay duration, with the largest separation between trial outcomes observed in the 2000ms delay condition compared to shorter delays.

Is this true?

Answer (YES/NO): YES